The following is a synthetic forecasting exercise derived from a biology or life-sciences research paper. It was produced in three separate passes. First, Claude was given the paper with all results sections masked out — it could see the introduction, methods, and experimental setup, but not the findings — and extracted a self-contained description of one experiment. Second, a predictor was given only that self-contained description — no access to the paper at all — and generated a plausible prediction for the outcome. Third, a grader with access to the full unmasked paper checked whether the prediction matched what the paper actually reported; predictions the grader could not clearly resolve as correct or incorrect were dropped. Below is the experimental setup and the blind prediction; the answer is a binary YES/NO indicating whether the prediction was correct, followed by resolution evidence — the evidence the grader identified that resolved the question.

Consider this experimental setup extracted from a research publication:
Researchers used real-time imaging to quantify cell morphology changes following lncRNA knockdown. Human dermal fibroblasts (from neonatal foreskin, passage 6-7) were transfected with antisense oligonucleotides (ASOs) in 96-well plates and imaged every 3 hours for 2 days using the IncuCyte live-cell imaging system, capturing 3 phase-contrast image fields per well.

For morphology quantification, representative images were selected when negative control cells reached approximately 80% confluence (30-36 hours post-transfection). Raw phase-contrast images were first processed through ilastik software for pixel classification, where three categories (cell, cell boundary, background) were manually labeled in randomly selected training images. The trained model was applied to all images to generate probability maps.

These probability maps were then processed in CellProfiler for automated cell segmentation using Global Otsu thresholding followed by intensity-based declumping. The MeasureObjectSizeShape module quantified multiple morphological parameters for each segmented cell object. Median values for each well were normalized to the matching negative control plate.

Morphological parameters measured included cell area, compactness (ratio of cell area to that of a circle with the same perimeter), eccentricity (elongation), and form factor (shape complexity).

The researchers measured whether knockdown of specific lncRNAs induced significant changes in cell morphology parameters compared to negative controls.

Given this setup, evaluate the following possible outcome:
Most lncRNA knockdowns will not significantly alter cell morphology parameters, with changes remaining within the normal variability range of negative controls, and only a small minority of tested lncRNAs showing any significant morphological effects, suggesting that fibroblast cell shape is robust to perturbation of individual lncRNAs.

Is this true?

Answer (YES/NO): YES